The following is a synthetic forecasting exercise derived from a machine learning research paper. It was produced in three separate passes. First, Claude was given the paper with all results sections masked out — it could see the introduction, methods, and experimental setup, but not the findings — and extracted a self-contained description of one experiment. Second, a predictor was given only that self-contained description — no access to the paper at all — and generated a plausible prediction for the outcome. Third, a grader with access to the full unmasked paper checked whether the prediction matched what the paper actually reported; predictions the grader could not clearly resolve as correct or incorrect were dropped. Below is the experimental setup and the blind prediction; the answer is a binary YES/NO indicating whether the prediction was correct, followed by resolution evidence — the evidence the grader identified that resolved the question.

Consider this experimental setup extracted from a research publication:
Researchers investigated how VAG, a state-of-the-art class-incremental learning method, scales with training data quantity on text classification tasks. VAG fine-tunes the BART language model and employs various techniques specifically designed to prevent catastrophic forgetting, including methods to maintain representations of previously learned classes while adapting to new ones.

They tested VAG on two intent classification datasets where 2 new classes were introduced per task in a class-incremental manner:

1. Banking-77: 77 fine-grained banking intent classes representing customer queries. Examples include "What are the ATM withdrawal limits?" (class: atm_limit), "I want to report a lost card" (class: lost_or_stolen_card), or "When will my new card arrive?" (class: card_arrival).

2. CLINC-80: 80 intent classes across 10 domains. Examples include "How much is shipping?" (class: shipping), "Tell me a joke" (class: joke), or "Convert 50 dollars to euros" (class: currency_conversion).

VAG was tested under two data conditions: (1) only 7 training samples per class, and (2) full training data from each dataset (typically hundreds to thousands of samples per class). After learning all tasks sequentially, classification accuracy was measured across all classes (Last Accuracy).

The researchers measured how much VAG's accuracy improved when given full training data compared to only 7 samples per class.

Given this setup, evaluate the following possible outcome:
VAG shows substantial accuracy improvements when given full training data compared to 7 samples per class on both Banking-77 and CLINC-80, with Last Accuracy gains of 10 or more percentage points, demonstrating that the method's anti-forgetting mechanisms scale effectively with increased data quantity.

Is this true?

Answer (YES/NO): YES